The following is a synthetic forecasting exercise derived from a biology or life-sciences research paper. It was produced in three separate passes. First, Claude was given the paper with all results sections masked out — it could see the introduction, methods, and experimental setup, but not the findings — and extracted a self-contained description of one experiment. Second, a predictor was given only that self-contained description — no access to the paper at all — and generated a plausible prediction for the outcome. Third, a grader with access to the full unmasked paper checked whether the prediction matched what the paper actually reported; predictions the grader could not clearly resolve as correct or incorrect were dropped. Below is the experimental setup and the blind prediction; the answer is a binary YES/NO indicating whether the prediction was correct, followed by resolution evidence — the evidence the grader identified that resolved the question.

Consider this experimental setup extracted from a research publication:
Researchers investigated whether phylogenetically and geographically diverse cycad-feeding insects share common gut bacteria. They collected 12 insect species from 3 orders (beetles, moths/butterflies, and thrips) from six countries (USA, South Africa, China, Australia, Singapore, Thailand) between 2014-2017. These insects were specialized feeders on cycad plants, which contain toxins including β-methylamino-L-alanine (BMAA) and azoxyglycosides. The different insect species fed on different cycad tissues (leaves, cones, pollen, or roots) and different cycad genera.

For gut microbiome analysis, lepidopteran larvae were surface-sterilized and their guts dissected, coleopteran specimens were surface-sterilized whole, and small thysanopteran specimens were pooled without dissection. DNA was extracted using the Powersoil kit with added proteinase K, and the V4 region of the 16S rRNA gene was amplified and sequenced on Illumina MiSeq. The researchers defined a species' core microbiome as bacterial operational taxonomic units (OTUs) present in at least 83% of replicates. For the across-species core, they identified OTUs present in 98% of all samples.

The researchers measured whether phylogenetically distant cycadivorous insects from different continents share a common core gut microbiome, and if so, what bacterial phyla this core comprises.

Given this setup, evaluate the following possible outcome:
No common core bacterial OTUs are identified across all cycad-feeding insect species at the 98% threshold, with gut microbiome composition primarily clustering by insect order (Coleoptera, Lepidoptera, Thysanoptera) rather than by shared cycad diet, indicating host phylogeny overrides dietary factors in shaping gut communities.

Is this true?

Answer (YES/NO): NO